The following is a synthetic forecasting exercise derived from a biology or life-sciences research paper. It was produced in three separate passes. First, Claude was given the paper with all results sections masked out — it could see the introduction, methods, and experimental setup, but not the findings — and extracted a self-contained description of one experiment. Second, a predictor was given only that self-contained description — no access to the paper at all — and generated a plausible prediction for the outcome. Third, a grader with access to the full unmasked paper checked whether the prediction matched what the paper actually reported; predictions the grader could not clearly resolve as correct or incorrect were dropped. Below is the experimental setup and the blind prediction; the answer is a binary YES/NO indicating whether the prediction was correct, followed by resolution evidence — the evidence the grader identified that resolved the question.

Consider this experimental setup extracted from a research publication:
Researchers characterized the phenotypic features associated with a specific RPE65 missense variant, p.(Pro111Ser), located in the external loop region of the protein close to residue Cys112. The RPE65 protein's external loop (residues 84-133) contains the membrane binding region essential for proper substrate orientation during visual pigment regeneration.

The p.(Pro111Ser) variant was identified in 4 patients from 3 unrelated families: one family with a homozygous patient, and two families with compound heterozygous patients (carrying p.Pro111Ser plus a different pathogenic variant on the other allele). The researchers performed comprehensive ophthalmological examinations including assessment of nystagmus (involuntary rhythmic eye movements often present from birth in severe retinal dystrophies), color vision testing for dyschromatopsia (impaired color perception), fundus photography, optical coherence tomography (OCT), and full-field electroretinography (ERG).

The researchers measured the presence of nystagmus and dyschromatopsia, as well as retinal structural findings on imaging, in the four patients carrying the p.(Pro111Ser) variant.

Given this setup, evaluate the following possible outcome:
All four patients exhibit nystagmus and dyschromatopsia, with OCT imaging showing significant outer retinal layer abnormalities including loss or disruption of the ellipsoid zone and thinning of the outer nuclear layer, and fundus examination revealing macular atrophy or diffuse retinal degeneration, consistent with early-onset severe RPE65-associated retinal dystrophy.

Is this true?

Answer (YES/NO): NO